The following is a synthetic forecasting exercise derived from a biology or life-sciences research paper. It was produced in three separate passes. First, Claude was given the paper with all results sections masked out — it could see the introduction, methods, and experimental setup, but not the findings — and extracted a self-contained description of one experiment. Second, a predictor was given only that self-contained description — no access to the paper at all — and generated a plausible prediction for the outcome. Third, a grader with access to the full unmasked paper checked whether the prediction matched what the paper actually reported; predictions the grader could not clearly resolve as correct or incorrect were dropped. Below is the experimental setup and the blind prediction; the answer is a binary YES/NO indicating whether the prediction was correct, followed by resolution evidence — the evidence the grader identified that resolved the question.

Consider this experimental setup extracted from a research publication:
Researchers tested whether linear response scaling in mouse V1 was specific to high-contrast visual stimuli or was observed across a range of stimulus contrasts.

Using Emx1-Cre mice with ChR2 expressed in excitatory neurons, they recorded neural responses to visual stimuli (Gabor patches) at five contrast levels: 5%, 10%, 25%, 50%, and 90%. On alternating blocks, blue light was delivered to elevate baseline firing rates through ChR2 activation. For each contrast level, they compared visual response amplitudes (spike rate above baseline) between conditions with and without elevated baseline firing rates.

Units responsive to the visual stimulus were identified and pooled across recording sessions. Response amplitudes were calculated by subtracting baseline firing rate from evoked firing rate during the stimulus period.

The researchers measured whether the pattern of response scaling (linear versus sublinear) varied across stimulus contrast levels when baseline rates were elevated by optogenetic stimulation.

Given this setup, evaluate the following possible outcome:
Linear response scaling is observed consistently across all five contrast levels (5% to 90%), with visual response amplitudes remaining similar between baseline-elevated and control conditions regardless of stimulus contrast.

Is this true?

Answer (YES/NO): YES